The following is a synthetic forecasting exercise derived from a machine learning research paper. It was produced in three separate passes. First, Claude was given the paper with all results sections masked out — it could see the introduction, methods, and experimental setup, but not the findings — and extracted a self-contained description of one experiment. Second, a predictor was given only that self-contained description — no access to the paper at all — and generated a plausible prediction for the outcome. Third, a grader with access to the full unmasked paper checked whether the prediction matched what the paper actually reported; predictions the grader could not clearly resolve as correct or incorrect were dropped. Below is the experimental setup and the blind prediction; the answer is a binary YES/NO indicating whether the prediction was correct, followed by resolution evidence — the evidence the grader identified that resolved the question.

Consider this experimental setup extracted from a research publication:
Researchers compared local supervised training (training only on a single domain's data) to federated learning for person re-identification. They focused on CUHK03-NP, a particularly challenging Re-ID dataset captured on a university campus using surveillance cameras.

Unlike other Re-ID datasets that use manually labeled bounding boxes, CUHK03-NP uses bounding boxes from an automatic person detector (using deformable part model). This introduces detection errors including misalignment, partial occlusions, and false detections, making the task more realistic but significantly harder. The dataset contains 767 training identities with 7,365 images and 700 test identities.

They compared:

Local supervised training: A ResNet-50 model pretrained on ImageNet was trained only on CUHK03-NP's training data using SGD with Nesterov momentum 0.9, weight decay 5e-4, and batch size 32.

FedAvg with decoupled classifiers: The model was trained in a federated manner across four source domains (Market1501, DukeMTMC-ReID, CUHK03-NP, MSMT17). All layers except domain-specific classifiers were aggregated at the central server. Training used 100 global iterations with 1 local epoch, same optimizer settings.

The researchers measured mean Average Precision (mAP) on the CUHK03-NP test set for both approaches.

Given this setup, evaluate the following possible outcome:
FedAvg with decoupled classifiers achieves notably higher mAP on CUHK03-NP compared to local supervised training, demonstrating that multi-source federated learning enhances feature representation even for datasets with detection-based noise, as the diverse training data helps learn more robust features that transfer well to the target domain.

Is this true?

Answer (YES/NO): NO